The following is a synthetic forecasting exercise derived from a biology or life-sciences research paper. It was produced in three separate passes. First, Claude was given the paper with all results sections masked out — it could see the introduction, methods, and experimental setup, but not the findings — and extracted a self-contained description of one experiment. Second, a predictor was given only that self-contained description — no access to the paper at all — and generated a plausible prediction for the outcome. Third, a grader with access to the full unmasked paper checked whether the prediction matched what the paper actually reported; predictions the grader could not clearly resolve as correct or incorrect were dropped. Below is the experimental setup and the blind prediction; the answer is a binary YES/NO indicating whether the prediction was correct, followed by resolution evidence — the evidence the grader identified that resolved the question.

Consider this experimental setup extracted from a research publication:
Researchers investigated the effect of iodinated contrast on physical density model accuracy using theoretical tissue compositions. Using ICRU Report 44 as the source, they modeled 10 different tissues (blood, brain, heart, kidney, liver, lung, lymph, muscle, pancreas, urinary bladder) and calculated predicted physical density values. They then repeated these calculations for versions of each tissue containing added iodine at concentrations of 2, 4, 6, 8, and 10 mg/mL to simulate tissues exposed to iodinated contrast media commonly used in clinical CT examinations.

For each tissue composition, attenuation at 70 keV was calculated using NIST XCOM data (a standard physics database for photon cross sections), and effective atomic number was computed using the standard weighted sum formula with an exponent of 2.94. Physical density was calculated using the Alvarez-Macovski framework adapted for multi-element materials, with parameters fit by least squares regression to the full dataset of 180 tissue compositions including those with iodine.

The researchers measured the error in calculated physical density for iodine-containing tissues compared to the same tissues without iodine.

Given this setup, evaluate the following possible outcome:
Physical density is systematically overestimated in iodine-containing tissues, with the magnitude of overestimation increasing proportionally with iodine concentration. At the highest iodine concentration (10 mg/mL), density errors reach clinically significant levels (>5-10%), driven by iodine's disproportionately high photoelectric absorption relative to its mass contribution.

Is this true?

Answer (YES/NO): NO